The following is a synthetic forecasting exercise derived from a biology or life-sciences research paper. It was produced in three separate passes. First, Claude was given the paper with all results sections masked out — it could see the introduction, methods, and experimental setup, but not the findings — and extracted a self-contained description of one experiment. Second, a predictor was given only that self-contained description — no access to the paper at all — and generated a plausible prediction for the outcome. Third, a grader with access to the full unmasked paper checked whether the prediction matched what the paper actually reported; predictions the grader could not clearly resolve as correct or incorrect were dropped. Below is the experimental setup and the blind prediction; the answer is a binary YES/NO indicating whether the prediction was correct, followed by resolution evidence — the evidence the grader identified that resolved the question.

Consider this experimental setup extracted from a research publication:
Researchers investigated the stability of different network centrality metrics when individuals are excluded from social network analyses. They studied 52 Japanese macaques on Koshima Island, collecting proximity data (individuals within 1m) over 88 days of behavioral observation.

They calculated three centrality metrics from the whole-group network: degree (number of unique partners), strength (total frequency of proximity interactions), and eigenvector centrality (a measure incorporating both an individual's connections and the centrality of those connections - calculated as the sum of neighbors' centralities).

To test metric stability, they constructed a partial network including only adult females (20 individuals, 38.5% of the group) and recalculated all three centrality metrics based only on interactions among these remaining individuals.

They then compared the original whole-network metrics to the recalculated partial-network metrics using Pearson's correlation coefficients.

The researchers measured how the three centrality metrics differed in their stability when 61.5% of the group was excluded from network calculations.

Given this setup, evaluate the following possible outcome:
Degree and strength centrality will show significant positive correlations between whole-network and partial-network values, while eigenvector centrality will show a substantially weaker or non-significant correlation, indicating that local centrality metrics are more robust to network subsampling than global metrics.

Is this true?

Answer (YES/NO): NO